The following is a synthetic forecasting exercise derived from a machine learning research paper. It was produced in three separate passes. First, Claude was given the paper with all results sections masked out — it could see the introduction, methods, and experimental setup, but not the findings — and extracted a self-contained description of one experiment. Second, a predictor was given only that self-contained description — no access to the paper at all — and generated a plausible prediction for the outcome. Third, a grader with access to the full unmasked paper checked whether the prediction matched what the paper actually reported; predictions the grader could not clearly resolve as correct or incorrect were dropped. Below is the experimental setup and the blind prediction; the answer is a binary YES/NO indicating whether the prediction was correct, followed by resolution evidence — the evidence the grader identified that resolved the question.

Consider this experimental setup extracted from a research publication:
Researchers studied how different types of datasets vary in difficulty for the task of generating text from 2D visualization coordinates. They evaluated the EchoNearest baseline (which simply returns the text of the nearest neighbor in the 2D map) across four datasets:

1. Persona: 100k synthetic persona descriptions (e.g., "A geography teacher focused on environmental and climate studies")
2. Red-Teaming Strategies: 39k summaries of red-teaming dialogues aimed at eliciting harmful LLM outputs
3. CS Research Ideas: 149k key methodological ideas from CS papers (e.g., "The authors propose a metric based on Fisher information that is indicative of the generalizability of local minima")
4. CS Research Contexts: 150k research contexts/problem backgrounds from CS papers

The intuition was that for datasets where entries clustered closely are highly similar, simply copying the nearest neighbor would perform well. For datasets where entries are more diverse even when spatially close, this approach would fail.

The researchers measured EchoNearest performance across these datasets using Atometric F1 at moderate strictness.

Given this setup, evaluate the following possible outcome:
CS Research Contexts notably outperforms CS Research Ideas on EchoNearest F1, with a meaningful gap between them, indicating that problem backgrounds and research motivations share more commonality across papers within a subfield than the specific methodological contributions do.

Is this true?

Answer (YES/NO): NO